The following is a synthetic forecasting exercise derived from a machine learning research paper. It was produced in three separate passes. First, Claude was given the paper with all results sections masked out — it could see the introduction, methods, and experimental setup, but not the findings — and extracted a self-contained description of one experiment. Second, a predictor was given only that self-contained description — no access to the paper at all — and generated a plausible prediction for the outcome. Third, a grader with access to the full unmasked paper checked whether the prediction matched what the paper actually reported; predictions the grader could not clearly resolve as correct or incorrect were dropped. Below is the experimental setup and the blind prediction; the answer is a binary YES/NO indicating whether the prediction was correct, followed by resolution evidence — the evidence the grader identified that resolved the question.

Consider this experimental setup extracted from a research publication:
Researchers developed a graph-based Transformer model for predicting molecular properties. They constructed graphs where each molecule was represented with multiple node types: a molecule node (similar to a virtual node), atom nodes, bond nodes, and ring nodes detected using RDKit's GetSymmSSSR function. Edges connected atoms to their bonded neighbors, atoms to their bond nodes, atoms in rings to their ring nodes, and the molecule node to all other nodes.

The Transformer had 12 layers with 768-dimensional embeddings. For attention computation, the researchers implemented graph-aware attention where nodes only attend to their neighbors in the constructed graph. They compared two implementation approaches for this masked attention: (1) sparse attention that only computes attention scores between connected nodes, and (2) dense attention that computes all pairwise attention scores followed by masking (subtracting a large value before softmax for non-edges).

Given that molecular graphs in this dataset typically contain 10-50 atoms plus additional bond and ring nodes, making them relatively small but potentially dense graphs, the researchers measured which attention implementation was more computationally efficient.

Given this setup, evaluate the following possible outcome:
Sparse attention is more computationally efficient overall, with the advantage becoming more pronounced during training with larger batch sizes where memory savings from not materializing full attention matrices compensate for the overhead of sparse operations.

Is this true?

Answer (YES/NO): NO